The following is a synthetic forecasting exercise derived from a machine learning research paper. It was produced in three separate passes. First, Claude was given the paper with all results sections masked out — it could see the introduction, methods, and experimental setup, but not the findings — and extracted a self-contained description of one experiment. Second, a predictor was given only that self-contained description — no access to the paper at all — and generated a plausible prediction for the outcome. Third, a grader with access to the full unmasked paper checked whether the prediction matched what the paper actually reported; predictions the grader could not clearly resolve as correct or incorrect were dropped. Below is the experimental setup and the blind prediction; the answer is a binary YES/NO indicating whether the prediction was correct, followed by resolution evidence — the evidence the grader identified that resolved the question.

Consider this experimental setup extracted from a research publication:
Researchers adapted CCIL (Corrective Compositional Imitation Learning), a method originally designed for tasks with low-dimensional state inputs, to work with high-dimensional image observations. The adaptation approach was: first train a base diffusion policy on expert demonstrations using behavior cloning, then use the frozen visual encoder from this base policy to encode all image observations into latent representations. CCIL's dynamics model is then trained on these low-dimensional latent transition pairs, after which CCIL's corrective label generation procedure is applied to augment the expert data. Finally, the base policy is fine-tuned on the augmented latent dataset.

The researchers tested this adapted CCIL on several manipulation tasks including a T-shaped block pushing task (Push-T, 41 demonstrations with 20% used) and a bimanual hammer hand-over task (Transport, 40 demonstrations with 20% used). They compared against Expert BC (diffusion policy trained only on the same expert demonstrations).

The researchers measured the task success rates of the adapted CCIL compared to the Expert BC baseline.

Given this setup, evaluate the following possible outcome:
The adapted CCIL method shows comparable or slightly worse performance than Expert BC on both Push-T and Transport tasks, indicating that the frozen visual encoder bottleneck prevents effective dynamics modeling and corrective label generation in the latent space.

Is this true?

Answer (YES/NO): YES